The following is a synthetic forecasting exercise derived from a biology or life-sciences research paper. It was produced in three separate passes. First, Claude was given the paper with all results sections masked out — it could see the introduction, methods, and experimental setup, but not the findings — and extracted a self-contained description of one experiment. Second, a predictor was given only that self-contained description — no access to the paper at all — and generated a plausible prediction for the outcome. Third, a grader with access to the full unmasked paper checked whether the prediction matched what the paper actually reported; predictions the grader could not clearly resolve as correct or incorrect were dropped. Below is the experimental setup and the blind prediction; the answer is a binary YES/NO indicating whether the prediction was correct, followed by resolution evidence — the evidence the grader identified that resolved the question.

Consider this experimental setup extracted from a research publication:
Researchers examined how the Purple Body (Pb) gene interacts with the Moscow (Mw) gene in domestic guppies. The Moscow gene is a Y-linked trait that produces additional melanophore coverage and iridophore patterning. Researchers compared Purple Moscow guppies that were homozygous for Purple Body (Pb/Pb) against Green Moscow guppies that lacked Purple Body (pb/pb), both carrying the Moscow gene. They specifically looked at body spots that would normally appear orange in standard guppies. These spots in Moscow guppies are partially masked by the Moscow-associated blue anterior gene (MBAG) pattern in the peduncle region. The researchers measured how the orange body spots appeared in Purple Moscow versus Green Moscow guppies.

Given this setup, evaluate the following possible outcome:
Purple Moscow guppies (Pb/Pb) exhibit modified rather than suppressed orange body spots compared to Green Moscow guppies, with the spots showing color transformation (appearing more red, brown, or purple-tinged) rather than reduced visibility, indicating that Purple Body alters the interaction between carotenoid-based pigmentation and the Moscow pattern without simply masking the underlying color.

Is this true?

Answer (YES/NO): YES